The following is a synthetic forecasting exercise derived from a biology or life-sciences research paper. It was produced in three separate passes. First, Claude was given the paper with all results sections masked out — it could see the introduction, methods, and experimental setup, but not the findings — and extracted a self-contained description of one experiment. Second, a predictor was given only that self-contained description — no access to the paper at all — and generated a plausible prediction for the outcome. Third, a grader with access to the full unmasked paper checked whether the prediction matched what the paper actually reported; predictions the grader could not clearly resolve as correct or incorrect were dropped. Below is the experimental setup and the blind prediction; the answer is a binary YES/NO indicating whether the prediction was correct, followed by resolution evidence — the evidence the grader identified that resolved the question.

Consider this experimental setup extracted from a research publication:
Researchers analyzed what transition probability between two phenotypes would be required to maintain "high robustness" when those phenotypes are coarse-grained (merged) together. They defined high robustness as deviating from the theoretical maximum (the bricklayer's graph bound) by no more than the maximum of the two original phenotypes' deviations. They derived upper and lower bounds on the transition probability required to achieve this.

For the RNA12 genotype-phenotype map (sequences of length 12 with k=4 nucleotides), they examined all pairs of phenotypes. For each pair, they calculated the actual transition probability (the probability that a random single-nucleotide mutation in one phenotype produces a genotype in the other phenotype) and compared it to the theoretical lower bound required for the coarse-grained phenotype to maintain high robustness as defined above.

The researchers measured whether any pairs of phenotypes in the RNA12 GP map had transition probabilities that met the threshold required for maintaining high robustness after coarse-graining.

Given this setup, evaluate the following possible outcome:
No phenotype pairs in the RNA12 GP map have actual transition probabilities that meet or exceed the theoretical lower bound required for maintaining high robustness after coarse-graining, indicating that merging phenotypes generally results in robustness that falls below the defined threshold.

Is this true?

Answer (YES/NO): YES